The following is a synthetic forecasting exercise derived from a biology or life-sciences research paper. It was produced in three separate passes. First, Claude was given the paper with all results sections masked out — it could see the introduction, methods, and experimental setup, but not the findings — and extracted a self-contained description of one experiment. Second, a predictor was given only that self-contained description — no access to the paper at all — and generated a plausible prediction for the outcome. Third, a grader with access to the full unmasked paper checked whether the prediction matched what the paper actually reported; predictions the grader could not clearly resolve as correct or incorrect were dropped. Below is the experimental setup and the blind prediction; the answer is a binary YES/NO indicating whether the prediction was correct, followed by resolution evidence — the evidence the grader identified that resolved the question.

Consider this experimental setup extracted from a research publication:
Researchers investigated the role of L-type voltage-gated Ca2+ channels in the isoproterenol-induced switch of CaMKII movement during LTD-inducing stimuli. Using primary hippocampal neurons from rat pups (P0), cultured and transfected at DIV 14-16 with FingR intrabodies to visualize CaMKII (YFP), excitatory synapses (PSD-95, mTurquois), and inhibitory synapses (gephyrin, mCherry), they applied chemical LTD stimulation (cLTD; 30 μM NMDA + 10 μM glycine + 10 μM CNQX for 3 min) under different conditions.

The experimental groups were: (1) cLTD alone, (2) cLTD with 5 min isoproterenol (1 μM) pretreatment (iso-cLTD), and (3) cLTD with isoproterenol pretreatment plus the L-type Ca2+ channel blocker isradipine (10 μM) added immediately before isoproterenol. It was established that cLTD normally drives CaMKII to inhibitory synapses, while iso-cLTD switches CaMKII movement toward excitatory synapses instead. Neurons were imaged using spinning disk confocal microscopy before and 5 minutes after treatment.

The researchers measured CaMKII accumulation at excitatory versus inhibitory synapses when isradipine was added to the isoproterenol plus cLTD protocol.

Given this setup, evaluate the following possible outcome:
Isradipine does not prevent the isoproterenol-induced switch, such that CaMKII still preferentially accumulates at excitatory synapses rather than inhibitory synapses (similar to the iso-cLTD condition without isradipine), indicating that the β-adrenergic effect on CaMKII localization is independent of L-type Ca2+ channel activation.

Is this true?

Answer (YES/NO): NO